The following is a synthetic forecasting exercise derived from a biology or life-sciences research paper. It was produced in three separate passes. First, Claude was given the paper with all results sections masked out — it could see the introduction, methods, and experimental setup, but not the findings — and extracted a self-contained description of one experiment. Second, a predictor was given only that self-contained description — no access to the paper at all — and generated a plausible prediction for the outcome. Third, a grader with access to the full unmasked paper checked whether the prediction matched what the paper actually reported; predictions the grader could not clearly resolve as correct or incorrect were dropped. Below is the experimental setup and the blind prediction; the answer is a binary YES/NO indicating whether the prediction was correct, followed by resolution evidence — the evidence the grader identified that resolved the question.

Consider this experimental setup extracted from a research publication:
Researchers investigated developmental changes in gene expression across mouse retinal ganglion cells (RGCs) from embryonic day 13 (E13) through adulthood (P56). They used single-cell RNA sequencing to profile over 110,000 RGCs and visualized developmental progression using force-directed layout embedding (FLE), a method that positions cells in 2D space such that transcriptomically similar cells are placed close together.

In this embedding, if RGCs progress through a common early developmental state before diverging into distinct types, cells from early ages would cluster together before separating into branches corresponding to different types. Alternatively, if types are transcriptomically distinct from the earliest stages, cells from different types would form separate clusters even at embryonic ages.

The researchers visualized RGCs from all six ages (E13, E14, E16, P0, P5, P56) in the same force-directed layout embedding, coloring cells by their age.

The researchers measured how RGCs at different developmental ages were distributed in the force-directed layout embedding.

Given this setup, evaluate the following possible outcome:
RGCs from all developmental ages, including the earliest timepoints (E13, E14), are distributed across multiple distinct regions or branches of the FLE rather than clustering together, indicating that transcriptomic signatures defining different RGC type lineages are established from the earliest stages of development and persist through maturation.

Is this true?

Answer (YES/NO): NO